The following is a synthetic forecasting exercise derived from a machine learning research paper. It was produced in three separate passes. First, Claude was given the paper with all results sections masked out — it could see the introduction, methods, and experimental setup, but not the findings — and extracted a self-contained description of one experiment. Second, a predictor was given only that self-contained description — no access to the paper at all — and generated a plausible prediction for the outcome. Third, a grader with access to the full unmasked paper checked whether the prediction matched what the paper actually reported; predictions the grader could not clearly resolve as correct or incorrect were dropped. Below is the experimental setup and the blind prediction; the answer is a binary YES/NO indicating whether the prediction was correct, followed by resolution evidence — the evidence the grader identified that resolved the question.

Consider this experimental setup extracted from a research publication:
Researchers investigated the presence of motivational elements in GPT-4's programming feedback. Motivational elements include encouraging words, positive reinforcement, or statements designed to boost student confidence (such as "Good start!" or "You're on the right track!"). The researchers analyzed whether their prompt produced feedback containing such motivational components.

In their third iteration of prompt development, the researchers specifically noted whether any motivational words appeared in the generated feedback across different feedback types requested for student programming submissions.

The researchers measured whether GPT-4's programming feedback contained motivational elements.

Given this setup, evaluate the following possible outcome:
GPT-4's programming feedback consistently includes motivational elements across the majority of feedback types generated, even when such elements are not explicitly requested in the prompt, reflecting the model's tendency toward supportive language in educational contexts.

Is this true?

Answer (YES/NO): NO